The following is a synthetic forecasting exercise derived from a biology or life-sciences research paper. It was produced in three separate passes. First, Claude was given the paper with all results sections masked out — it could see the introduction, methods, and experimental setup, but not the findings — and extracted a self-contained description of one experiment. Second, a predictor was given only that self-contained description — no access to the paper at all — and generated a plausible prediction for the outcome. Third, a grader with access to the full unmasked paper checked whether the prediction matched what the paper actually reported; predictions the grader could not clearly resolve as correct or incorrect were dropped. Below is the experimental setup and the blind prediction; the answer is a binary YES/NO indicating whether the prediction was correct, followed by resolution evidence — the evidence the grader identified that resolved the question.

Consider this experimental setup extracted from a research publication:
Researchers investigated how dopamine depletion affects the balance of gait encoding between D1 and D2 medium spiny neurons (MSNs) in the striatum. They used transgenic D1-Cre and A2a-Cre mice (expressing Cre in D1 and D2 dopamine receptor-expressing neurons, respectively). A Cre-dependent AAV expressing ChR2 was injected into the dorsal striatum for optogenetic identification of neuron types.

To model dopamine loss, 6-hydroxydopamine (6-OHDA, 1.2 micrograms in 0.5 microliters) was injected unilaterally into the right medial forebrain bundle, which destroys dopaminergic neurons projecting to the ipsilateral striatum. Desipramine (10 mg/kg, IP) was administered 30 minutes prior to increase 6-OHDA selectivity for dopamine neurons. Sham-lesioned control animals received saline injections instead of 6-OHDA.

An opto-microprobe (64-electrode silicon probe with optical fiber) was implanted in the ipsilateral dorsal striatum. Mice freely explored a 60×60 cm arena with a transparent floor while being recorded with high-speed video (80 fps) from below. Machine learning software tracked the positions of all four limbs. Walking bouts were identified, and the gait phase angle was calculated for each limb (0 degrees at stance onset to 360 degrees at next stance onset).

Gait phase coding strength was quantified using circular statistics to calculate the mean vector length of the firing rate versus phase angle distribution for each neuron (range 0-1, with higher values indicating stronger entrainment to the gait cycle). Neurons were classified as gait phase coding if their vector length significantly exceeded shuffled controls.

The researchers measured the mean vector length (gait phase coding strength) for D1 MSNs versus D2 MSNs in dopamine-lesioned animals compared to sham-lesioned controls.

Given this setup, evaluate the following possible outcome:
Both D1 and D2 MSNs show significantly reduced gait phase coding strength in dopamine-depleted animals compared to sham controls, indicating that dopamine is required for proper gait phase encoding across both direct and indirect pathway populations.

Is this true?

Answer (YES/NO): NO